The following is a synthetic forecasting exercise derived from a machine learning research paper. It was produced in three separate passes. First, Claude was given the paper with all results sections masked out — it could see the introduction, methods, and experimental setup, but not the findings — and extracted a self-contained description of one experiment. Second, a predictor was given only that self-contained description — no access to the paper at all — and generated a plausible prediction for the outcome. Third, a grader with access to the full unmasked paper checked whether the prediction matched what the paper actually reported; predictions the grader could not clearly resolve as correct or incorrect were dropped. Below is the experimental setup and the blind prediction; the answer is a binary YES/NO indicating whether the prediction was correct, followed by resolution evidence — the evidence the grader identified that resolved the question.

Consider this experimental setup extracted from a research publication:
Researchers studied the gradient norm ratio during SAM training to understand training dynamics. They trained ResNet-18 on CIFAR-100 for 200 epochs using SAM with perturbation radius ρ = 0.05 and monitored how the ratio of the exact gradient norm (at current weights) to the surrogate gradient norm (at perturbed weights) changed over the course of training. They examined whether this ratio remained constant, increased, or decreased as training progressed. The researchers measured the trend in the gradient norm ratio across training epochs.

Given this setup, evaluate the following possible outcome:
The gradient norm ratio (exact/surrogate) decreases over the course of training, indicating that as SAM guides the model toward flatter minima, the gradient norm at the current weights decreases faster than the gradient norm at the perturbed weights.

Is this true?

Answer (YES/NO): YES